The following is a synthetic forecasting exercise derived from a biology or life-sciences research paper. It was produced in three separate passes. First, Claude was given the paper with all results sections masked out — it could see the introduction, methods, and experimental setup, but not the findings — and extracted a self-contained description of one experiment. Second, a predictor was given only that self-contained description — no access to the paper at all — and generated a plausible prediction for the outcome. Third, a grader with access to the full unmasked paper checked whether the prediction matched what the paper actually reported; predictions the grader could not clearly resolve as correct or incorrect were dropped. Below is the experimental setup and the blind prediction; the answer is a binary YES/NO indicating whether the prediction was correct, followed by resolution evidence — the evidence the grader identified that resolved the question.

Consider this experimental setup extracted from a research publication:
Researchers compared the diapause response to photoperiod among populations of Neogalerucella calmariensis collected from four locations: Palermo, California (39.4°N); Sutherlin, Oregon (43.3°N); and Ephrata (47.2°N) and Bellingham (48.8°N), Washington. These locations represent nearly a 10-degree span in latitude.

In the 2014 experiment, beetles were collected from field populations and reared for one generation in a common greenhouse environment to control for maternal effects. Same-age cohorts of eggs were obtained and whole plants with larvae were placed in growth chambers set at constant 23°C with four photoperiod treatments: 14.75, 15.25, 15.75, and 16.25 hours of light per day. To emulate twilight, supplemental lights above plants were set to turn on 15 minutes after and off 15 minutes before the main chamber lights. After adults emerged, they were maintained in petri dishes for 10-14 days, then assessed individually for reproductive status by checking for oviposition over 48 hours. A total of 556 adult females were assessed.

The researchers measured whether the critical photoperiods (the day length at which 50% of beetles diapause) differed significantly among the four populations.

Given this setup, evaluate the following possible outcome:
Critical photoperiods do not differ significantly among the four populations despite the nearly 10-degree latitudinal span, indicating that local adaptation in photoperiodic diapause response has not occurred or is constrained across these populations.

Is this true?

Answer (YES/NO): NO